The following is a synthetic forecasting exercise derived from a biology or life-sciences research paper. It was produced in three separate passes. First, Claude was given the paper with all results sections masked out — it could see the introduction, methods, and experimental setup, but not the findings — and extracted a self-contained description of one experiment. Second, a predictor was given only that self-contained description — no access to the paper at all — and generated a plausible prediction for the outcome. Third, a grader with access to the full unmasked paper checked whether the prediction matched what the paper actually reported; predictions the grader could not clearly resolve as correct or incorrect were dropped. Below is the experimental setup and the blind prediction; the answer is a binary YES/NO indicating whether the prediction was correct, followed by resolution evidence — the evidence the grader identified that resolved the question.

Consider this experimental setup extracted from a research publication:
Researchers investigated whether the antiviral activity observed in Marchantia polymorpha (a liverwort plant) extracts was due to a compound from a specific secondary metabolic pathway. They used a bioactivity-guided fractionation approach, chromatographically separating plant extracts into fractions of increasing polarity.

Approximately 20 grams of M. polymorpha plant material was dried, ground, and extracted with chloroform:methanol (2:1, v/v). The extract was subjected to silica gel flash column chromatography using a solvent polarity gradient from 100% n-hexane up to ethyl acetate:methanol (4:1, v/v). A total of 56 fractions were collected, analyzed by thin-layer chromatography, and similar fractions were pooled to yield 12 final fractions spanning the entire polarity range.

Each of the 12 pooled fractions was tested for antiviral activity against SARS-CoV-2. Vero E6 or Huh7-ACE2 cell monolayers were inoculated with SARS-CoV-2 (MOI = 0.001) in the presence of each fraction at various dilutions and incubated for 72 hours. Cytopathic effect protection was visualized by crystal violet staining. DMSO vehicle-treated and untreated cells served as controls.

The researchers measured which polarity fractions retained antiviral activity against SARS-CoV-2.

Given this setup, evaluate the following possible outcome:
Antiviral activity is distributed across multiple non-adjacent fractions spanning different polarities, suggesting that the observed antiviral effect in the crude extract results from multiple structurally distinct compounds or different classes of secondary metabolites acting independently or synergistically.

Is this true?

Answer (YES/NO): NO